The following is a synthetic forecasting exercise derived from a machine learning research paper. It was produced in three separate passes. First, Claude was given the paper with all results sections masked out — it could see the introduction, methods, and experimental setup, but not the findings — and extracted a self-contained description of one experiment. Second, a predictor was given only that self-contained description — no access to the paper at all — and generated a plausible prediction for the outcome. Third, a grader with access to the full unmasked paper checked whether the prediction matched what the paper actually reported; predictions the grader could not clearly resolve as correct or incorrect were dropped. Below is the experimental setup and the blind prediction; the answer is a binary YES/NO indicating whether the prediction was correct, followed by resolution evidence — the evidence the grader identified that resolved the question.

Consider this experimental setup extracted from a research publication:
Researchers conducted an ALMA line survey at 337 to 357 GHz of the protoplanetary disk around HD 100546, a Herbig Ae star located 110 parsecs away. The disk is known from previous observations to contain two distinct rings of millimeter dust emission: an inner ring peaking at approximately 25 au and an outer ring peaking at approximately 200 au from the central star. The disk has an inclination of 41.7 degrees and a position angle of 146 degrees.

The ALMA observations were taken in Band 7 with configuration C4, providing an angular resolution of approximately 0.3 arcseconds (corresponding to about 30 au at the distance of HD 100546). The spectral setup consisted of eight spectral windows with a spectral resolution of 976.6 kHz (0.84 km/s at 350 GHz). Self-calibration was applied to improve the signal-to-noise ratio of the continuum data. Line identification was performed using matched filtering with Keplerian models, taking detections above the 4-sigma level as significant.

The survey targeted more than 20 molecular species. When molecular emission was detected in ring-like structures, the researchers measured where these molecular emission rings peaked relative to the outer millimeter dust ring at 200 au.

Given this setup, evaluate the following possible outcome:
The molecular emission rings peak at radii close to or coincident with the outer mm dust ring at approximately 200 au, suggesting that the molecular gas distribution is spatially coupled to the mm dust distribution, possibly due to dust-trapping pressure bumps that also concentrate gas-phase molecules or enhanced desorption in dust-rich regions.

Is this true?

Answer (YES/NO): YES